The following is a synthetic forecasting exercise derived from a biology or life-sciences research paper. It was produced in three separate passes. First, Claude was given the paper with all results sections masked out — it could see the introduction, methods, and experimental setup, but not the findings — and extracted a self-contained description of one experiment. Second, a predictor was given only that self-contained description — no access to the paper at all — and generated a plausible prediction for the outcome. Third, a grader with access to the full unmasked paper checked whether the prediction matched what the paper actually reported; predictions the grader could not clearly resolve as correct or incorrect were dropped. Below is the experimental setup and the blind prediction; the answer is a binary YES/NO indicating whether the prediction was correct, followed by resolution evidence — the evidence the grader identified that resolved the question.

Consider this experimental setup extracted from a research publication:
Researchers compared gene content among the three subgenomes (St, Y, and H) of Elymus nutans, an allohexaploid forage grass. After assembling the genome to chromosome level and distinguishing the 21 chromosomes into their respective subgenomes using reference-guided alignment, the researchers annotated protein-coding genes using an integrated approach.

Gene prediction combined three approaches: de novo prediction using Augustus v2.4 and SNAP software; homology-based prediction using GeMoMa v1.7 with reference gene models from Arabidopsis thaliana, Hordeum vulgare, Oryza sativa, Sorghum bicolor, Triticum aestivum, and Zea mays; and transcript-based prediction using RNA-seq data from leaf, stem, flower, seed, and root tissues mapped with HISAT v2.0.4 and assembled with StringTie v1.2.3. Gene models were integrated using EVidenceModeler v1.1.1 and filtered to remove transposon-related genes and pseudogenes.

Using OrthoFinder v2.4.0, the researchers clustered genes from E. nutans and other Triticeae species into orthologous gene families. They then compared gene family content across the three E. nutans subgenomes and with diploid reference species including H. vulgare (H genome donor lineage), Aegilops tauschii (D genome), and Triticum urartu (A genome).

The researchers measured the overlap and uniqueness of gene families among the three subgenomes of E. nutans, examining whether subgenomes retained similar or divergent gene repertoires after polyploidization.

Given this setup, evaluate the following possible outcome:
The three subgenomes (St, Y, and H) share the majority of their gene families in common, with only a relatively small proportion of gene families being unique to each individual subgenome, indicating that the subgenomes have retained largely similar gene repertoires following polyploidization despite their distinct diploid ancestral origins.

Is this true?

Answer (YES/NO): YES